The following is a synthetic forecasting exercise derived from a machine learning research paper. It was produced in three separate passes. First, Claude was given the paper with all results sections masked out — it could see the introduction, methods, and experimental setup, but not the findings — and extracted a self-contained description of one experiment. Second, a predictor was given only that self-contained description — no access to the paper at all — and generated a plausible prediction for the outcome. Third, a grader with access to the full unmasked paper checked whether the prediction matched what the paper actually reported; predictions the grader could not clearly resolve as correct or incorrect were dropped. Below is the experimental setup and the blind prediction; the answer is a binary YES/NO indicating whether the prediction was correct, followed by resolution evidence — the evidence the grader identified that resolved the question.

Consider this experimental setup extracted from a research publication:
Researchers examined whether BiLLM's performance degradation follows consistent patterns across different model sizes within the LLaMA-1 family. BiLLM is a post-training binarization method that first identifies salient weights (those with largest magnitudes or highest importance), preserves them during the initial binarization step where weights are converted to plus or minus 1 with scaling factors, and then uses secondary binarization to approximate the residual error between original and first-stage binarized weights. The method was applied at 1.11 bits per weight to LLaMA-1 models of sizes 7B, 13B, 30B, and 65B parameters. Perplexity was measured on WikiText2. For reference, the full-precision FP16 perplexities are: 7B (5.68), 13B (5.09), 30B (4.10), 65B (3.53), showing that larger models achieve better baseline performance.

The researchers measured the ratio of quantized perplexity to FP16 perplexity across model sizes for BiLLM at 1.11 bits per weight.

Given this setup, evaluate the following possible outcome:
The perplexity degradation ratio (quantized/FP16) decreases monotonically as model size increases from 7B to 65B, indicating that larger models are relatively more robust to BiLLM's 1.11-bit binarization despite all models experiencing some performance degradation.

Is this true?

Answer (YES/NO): YES